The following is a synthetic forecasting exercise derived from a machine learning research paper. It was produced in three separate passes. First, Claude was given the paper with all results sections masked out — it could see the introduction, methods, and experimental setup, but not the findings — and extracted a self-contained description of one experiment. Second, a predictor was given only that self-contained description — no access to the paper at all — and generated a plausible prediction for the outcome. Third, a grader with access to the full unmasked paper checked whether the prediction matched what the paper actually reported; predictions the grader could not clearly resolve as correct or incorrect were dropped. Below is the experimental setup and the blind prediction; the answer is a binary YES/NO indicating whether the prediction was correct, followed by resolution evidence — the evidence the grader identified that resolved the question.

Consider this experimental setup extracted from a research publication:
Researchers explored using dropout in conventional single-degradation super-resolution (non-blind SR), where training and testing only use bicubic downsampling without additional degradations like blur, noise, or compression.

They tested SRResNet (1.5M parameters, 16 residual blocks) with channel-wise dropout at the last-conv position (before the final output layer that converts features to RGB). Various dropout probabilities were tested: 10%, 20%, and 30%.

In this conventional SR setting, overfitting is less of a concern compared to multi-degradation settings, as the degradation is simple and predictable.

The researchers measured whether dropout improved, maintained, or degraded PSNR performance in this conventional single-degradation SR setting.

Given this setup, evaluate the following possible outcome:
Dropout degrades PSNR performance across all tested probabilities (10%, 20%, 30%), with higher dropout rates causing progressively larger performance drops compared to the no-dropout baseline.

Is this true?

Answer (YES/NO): NO